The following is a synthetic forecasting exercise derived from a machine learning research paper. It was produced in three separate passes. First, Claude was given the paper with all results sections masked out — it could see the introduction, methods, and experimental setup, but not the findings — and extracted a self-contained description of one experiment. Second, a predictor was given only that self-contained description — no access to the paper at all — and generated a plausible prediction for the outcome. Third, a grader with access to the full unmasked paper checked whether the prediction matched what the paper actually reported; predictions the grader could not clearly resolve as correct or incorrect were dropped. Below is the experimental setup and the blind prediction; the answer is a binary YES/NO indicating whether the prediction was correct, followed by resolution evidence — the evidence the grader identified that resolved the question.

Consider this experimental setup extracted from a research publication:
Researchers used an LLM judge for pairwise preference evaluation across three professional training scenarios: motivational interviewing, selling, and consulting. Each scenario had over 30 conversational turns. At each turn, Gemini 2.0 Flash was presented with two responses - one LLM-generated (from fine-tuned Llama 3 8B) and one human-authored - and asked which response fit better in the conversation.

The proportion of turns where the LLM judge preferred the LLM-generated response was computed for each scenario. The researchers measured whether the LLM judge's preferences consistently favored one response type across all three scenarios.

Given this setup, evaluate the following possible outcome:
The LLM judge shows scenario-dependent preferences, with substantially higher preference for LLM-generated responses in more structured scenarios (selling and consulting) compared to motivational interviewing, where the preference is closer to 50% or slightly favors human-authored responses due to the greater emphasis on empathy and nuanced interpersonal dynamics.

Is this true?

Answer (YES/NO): NO